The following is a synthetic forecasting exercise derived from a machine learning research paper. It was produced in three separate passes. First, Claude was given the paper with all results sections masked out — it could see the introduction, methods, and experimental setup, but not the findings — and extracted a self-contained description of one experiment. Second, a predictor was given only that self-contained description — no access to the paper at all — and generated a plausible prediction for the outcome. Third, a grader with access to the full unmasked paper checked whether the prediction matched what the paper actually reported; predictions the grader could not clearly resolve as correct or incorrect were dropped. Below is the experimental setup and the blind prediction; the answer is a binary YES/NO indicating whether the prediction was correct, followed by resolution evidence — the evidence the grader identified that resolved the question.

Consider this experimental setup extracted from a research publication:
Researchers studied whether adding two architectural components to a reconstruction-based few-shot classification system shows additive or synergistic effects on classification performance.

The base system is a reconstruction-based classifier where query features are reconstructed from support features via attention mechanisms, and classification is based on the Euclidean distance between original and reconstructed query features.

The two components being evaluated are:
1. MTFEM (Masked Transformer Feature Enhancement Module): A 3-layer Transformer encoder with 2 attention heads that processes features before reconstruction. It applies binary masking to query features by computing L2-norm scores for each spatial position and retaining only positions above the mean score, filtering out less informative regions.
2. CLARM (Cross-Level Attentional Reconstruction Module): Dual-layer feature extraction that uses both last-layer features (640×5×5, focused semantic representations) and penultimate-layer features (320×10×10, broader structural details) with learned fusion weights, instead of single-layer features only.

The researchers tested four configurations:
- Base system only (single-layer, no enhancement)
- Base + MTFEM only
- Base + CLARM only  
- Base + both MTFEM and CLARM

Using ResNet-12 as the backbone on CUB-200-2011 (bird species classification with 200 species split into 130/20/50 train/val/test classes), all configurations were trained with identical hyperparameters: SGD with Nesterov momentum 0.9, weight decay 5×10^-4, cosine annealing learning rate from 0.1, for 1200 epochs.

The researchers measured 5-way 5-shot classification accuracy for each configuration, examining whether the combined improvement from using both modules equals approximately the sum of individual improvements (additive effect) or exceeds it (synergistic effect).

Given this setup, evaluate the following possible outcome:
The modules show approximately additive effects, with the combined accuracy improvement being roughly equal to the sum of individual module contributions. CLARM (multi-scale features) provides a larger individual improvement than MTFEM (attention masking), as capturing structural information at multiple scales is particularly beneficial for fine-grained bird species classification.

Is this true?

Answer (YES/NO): NO